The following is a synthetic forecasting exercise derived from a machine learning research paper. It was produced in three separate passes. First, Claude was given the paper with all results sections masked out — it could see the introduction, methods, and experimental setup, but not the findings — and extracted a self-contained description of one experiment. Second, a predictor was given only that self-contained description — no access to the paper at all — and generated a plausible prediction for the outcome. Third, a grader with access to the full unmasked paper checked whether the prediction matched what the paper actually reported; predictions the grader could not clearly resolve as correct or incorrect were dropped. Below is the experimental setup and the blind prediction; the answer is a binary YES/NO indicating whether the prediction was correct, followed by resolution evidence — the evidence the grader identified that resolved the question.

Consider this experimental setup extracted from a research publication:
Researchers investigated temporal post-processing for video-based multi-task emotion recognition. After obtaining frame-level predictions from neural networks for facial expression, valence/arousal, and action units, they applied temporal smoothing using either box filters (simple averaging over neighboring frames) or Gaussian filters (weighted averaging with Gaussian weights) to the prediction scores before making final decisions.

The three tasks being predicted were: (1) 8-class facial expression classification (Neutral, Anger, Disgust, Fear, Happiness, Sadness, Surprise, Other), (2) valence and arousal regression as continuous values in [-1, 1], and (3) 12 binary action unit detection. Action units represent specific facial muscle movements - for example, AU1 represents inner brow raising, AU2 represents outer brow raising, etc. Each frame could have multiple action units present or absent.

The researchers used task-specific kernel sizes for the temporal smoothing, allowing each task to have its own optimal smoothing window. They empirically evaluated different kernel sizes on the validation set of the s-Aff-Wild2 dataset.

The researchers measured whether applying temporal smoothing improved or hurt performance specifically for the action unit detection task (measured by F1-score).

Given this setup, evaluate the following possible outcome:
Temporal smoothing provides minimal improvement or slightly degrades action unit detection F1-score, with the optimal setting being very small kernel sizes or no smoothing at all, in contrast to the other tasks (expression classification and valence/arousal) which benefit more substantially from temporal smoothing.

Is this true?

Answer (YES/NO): YES